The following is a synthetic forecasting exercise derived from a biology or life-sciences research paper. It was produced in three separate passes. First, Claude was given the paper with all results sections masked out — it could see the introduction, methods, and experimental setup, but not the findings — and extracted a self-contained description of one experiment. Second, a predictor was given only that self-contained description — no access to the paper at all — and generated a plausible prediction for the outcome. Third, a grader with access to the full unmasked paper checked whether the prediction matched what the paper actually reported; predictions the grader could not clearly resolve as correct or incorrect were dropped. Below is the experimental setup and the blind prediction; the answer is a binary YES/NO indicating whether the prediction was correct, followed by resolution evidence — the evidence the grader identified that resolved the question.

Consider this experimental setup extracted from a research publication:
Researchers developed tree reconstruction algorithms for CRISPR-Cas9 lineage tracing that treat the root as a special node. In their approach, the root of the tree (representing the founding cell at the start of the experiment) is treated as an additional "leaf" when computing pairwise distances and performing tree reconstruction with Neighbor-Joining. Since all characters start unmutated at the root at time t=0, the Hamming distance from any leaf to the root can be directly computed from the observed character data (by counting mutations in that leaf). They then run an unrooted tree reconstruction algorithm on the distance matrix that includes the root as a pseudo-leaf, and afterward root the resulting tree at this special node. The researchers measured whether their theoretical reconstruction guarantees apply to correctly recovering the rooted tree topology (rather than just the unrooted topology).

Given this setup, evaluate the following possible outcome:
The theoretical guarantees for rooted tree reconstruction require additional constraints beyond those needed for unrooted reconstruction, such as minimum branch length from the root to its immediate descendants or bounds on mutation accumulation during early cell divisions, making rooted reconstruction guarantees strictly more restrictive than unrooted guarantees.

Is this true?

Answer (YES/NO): NO